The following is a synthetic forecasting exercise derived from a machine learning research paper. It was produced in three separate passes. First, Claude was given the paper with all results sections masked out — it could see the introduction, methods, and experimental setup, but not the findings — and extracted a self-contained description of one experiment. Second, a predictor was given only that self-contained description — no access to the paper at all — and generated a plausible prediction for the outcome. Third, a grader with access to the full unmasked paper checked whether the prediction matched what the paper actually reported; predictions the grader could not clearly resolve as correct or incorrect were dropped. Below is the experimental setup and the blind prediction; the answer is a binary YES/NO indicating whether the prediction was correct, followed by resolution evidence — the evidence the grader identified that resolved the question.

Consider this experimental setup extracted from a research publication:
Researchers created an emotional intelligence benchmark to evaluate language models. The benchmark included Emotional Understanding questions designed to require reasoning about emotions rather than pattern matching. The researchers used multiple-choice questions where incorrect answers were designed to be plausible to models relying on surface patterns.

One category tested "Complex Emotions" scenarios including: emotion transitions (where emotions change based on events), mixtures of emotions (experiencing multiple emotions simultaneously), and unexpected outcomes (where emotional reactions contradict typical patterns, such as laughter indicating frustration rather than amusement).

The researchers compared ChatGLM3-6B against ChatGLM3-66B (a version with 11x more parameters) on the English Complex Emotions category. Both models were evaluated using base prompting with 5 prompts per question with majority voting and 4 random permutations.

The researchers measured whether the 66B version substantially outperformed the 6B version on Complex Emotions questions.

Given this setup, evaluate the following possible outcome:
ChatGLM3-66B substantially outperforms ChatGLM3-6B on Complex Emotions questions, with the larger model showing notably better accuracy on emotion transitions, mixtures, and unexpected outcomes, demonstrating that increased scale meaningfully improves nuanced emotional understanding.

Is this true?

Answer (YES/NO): YES